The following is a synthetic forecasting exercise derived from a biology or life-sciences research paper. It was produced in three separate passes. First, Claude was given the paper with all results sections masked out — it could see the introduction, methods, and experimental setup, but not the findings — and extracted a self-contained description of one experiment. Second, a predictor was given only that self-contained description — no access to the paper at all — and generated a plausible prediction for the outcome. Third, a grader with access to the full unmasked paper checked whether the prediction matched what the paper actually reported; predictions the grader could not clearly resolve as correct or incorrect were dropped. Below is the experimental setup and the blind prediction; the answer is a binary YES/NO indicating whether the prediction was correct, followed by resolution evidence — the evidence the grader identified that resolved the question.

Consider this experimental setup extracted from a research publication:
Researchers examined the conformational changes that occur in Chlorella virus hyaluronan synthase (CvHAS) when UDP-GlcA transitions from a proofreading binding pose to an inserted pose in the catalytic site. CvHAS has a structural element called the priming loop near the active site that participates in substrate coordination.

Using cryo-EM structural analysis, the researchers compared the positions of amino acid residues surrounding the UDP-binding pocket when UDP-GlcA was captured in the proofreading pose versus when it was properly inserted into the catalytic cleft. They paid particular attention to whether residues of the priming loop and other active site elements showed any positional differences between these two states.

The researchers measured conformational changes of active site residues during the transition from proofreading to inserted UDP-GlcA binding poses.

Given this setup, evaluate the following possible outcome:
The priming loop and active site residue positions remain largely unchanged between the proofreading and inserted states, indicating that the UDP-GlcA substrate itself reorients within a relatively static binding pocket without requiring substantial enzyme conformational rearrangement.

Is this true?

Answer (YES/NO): NO